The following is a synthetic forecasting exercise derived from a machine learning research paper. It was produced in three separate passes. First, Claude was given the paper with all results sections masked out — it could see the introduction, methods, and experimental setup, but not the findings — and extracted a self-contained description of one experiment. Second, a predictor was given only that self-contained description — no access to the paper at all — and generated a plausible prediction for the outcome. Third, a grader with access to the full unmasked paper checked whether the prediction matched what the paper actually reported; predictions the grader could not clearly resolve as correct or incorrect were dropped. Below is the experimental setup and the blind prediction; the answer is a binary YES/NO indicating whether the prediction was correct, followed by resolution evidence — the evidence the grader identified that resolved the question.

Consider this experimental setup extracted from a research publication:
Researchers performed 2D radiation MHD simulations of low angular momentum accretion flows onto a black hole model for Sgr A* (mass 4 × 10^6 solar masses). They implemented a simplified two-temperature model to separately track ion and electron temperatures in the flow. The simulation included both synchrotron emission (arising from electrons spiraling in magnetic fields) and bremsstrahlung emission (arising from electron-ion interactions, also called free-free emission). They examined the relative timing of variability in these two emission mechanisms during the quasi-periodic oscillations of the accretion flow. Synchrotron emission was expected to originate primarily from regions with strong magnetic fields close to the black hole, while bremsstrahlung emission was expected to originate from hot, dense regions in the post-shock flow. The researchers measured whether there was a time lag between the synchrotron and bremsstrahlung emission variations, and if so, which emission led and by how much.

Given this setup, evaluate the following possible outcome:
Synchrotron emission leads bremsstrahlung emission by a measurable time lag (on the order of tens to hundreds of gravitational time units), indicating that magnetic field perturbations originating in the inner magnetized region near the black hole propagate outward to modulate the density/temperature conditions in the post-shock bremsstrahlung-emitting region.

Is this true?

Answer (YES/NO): NO